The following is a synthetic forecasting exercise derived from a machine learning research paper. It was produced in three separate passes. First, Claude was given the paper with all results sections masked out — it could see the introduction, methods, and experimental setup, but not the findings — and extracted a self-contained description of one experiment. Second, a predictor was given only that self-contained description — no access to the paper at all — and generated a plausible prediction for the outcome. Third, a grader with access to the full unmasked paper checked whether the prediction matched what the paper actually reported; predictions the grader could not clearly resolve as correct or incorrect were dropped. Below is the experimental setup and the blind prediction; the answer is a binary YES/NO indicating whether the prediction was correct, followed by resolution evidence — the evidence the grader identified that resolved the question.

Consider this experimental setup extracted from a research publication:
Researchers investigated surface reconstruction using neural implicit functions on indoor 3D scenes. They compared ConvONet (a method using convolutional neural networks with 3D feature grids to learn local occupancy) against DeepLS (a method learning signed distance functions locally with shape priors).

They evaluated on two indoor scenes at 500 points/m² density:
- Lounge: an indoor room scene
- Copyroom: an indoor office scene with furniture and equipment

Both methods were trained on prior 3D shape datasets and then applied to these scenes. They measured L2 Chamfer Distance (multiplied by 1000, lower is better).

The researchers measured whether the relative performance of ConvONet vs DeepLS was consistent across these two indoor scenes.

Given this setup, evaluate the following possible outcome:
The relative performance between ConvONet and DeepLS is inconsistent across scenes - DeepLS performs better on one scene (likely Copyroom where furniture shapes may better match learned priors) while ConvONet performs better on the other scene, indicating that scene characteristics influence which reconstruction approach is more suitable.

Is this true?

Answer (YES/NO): YES